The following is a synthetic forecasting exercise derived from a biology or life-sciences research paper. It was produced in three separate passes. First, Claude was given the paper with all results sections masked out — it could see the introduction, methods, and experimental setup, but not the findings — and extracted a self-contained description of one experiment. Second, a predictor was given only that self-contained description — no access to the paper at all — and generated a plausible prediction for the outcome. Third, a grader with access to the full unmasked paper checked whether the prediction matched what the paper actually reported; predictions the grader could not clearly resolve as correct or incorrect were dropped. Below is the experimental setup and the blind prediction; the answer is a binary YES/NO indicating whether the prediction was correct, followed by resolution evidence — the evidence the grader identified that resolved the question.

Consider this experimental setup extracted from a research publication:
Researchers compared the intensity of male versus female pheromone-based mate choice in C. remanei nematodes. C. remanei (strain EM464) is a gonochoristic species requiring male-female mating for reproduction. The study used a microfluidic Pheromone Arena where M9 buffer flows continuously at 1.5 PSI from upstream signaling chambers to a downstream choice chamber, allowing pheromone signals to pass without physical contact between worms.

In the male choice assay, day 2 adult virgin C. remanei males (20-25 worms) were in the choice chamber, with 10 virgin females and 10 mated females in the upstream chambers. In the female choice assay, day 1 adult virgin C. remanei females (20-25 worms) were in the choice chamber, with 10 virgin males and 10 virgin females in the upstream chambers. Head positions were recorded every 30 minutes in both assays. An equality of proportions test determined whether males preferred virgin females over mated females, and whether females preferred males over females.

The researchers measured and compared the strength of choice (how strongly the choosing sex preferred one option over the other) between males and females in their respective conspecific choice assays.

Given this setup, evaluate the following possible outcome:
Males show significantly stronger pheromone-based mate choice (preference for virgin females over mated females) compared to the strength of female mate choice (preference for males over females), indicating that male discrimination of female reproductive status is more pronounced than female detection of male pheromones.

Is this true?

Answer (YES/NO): YES